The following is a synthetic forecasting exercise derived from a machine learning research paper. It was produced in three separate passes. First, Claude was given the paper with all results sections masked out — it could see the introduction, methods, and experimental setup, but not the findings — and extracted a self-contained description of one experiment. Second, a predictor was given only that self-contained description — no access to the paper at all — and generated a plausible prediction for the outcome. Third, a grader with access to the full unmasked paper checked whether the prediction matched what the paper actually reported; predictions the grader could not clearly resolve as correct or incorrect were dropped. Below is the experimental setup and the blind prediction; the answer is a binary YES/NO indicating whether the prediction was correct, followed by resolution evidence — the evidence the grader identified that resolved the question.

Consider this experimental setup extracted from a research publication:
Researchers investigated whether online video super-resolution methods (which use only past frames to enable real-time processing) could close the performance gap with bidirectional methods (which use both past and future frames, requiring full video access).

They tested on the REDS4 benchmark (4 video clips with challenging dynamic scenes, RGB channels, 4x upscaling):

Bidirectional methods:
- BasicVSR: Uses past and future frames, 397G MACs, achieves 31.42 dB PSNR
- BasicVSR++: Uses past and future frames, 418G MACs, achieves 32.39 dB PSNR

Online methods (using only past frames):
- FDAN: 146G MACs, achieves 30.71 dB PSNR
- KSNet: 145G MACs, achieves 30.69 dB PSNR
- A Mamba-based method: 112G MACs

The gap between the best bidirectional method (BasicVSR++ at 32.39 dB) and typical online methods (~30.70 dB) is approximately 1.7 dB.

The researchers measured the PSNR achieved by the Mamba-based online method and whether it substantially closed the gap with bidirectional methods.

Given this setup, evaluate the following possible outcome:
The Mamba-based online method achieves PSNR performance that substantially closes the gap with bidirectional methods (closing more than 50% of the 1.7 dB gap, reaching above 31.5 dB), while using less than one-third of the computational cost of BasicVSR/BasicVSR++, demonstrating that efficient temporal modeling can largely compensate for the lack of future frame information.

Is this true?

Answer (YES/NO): NO